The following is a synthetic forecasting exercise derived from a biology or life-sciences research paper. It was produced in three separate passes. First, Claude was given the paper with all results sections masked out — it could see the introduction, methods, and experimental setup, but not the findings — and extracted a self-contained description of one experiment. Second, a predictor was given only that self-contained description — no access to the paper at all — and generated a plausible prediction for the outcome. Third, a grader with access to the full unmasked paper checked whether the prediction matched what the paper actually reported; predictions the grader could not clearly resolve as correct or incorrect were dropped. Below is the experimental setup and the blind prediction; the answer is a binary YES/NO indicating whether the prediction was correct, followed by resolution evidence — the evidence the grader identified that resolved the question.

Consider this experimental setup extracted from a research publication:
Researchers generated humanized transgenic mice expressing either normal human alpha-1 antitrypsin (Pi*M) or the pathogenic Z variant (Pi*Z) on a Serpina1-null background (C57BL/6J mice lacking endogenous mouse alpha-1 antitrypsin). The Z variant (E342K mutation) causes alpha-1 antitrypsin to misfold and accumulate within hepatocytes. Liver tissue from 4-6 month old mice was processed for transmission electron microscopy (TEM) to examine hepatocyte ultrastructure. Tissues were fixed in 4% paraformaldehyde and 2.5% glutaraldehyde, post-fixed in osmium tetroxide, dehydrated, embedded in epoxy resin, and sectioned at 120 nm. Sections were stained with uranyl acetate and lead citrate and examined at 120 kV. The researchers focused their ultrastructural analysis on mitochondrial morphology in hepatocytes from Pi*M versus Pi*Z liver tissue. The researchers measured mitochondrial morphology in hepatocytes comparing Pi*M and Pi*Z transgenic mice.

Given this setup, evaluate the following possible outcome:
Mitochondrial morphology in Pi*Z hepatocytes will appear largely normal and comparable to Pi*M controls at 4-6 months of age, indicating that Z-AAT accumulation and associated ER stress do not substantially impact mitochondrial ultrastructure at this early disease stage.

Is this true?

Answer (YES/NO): NO